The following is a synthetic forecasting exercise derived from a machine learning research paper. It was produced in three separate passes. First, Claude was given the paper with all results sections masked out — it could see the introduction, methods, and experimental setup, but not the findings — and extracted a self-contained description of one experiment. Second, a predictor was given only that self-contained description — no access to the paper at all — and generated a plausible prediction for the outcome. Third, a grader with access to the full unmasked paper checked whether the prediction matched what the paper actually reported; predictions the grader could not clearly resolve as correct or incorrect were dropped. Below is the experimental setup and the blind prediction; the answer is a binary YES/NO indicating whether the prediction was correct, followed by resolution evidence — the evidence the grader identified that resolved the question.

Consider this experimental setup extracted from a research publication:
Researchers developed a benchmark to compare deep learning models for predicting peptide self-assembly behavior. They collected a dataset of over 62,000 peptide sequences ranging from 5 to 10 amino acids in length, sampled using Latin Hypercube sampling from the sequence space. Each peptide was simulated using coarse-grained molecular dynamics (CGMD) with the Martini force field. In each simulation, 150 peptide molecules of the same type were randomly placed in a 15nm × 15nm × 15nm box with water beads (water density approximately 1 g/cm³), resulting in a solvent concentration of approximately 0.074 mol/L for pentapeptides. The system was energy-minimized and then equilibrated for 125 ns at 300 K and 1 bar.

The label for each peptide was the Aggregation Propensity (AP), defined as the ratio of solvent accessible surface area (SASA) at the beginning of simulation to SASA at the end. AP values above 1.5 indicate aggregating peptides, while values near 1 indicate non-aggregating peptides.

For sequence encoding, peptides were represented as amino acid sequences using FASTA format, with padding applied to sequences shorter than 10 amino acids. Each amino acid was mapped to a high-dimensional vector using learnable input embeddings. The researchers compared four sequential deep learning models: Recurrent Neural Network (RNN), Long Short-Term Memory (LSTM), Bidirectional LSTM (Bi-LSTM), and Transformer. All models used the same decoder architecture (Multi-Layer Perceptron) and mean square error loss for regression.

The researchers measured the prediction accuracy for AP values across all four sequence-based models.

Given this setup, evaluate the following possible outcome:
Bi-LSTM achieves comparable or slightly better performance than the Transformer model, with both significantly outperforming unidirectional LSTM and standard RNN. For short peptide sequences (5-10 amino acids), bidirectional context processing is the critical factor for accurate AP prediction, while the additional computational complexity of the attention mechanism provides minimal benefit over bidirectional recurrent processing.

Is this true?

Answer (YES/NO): NO